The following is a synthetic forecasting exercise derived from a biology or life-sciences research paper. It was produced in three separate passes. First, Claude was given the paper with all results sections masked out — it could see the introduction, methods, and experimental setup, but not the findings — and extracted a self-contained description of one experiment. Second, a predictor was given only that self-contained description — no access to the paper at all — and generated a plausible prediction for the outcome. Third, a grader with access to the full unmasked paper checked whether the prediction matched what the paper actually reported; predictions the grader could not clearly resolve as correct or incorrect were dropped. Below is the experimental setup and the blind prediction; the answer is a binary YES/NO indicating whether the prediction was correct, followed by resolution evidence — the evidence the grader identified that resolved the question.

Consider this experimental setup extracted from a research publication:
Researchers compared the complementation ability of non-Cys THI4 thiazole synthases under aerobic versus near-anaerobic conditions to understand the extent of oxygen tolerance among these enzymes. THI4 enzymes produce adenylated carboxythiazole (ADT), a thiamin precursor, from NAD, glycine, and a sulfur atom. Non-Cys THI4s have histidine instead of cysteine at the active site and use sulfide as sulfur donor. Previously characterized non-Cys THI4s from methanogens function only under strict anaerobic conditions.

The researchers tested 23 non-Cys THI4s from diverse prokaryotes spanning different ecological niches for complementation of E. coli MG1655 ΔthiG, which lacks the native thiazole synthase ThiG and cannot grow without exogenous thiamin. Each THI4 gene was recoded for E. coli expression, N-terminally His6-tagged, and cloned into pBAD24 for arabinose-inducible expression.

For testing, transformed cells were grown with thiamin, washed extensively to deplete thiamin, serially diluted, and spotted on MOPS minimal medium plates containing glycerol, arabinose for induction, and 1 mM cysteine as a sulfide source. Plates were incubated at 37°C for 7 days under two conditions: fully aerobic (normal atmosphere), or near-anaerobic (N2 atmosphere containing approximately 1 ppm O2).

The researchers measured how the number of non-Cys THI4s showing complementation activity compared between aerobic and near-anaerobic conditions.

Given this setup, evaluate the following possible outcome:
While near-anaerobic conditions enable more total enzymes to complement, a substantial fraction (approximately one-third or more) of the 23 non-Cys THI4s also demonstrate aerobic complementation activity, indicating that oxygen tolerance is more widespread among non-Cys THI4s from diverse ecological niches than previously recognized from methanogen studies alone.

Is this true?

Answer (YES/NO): NO